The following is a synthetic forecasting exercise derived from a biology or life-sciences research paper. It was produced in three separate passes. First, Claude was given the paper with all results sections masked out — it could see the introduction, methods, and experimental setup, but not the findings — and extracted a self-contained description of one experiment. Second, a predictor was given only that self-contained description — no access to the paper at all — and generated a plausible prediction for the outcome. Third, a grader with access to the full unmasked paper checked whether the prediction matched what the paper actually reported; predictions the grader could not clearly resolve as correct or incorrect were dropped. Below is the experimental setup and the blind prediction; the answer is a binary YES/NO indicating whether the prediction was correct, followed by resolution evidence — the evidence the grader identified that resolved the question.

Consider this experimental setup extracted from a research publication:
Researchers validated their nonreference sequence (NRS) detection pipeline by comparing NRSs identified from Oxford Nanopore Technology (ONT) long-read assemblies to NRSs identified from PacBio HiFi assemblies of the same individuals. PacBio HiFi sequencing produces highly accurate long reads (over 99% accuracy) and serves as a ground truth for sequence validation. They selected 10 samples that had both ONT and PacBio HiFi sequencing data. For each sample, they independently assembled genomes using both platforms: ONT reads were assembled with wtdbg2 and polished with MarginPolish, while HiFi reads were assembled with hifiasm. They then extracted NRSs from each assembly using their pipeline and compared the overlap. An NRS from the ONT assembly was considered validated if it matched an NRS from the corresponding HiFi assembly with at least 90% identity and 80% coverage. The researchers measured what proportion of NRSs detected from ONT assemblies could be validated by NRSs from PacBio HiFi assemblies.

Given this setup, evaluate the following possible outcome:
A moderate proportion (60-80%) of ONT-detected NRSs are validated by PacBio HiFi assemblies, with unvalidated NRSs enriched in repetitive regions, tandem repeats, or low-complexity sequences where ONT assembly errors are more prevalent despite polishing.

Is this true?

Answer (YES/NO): NO